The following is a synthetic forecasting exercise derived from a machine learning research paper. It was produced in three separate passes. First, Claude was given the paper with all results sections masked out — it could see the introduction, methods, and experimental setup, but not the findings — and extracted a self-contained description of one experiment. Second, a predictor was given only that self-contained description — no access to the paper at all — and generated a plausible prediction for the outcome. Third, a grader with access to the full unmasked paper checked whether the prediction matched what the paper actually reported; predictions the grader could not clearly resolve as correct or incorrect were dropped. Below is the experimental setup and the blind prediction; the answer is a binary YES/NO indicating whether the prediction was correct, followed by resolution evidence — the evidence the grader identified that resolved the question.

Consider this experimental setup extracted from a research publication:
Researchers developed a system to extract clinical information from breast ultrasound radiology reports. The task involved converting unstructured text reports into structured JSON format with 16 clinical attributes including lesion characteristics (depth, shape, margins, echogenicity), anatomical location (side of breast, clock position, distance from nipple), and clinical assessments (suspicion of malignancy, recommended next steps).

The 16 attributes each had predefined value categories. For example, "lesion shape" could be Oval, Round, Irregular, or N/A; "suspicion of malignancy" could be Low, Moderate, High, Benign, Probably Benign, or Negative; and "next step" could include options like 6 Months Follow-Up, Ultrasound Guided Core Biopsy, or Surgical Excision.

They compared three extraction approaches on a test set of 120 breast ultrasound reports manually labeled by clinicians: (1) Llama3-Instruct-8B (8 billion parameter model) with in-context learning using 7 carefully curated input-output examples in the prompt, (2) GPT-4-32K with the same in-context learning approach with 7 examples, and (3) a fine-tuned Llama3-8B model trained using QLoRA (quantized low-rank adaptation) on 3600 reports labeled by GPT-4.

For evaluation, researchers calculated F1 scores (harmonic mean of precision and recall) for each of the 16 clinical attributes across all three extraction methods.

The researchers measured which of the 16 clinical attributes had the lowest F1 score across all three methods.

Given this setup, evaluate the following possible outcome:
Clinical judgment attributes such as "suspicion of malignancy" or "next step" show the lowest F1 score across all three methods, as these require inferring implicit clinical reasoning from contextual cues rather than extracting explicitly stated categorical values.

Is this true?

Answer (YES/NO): YES